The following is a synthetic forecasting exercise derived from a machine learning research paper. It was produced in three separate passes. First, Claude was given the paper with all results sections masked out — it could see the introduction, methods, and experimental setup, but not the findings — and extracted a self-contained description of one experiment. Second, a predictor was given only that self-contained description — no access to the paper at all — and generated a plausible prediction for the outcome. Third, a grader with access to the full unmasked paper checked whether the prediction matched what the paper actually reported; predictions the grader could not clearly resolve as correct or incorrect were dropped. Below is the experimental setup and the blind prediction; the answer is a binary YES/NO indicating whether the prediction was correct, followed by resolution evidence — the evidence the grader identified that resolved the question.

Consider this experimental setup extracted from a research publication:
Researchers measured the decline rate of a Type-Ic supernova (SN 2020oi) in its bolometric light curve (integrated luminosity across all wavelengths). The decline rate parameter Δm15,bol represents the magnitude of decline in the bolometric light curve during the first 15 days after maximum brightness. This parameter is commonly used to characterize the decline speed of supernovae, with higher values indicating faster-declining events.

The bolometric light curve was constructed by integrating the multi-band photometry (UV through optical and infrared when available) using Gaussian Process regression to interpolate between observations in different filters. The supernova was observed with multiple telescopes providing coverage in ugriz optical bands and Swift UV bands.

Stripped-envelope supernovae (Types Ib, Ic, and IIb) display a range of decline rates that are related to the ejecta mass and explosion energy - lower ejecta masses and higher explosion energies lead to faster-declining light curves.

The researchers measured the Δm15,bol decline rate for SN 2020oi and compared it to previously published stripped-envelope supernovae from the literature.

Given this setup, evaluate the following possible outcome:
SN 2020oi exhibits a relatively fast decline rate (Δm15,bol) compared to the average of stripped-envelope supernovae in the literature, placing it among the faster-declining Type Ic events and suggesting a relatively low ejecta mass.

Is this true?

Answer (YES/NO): YES